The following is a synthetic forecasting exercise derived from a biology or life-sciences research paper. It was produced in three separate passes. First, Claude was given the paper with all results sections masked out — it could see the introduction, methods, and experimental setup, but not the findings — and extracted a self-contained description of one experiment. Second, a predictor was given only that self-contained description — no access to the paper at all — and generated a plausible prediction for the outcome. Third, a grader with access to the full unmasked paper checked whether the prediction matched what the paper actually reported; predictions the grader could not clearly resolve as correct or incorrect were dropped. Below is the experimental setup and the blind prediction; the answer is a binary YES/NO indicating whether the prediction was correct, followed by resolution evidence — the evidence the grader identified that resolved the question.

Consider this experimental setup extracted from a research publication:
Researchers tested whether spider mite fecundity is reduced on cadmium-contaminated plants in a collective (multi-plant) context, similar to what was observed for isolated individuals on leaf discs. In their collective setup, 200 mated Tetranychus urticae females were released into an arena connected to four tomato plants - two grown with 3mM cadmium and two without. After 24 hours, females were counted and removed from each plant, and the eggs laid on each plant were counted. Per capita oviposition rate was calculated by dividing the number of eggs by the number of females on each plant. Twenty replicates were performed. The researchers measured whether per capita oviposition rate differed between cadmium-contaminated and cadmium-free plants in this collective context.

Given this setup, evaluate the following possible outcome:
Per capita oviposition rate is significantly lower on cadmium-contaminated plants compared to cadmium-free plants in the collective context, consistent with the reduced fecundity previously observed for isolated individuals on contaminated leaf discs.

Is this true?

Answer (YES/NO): YES